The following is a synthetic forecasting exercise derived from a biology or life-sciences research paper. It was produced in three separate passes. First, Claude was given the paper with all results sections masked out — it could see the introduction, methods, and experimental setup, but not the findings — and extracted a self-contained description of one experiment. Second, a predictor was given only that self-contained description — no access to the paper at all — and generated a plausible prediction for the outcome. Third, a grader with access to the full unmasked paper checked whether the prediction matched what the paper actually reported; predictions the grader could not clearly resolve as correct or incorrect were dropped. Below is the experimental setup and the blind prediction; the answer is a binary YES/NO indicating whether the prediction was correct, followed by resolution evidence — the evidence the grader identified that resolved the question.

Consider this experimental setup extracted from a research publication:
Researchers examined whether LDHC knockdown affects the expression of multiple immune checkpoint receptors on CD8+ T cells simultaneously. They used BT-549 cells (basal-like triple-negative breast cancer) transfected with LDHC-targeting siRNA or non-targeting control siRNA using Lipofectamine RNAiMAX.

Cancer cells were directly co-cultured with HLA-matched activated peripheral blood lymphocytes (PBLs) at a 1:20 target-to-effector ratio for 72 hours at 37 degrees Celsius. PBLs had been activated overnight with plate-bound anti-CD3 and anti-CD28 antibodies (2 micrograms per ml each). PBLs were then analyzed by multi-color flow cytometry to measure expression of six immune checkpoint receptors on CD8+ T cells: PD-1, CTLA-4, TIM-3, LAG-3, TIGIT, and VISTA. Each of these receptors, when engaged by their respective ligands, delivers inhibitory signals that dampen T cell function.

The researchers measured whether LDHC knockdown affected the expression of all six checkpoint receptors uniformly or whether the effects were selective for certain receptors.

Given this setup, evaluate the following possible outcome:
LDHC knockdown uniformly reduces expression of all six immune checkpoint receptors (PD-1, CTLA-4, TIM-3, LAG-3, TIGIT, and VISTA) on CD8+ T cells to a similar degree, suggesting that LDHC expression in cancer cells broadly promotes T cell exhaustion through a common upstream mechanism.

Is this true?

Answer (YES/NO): NO